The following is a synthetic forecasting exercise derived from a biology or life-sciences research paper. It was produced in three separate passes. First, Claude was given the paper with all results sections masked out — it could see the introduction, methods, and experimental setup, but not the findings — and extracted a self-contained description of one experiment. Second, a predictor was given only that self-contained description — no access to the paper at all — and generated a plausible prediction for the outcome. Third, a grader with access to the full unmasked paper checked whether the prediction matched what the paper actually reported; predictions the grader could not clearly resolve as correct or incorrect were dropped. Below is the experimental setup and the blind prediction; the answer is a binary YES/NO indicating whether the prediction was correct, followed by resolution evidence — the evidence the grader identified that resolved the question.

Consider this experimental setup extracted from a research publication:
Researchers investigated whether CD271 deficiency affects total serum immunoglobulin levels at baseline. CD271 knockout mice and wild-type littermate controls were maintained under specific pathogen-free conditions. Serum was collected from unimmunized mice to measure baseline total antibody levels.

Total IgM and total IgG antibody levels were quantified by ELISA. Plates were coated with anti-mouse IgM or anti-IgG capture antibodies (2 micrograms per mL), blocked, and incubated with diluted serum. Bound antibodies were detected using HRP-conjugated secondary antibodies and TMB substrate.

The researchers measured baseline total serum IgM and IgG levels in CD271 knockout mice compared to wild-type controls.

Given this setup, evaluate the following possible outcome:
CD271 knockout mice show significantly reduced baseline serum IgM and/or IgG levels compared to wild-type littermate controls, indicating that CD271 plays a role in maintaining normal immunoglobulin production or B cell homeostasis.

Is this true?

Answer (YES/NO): NO